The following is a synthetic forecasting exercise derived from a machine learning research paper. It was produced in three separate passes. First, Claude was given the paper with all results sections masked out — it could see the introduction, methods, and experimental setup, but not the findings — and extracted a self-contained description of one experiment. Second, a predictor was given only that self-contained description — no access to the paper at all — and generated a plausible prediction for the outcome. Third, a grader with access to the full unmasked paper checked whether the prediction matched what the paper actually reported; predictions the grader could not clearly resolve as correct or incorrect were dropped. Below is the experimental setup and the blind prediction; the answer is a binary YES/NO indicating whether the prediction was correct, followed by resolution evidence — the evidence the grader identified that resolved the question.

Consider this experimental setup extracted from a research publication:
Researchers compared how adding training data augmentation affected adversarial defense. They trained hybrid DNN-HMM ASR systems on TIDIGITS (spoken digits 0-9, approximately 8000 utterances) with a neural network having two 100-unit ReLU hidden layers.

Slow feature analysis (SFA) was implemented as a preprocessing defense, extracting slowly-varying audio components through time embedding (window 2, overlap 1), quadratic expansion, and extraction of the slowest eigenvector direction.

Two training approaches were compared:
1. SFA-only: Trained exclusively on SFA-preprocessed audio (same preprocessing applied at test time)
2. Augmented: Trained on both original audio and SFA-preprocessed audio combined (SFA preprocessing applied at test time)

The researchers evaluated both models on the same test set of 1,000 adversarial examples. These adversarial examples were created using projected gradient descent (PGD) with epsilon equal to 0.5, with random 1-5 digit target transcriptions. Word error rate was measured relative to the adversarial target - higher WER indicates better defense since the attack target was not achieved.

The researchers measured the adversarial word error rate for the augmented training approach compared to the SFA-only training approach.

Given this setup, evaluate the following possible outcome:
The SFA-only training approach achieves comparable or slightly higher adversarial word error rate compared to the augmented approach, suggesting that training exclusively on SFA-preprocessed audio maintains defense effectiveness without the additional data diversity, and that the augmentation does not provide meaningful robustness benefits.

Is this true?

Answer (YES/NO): NO